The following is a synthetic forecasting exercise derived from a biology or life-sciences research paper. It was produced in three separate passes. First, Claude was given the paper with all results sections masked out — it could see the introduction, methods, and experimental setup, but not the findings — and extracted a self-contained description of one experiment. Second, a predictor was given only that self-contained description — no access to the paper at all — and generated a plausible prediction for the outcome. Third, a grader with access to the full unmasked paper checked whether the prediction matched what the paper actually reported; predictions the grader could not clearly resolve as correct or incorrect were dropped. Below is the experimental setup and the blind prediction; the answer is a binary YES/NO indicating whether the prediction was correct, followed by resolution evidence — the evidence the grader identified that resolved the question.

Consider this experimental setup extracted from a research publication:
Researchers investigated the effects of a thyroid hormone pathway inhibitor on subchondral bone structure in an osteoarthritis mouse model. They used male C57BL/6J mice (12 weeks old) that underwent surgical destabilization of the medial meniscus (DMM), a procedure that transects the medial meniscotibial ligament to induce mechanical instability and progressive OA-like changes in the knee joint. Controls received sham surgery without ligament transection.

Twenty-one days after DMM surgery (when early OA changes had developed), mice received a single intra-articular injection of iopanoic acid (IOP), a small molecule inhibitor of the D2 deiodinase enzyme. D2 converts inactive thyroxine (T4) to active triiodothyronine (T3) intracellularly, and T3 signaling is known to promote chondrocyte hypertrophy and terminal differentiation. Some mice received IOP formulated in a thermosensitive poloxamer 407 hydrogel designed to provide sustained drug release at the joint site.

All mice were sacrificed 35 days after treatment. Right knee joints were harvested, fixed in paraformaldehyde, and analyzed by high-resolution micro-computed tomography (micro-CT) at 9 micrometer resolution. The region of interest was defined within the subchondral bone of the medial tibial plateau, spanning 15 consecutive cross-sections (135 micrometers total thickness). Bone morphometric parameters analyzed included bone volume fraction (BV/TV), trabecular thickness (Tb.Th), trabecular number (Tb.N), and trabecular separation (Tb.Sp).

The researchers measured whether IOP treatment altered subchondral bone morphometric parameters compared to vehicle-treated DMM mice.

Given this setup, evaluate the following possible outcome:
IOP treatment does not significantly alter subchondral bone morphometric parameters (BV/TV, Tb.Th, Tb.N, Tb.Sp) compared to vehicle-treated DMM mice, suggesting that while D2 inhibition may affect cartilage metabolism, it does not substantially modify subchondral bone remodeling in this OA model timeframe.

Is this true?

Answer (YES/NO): NO